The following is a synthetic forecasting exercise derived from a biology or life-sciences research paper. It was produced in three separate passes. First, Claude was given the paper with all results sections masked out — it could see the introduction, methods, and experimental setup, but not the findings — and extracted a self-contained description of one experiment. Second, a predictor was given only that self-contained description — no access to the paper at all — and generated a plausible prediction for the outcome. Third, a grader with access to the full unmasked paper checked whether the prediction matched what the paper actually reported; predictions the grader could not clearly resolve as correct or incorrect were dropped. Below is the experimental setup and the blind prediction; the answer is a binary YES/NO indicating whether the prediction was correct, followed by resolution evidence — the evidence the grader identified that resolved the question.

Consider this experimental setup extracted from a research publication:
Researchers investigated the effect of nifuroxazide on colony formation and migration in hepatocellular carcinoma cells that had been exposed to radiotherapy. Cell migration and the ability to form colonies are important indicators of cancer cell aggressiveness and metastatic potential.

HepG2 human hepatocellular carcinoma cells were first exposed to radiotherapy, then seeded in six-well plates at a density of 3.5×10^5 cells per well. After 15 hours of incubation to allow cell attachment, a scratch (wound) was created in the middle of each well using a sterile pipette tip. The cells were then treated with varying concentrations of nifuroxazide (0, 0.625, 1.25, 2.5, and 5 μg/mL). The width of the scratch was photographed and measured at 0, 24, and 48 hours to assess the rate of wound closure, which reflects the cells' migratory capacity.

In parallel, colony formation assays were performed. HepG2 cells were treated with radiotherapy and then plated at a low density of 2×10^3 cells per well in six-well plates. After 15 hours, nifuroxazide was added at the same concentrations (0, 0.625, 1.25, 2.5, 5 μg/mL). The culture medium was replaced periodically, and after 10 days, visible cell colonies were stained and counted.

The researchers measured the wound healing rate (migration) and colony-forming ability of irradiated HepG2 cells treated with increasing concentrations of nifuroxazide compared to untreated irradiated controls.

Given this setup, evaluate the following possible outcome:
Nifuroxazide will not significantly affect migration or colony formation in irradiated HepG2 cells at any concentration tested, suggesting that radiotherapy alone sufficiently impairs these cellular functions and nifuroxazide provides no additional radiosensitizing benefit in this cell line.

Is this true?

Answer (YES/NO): NO